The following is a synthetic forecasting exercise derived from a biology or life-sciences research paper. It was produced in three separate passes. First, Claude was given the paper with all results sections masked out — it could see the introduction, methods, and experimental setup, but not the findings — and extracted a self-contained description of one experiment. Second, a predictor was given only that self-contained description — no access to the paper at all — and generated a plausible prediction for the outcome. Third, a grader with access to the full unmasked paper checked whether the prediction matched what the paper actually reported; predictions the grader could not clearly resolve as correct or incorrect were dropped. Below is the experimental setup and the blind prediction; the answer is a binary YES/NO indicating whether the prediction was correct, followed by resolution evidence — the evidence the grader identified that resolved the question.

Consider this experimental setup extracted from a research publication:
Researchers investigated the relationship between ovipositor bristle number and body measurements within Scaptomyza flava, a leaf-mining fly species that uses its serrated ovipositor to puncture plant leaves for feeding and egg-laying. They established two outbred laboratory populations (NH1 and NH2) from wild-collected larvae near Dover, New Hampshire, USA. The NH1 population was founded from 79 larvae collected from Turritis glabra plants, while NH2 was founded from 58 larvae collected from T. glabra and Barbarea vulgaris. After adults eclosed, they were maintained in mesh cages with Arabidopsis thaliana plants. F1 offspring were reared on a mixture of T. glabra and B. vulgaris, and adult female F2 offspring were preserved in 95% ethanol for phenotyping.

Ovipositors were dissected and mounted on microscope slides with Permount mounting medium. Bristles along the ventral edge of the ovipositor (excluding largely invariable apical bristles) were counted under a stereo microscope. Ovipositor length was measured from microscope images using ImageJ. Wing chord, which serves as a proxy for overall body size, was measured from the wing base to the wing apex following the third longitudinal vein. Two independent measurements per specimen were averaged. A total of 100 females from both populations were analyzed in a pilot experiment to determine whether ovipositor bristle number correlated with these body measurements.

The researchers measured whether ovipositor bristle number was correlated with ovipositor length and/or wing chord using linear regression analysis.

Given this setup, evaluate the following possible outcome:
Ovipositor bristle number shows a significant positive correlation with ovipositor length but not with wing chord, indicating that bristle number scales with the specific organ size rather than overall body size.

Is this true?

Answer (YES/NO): YES